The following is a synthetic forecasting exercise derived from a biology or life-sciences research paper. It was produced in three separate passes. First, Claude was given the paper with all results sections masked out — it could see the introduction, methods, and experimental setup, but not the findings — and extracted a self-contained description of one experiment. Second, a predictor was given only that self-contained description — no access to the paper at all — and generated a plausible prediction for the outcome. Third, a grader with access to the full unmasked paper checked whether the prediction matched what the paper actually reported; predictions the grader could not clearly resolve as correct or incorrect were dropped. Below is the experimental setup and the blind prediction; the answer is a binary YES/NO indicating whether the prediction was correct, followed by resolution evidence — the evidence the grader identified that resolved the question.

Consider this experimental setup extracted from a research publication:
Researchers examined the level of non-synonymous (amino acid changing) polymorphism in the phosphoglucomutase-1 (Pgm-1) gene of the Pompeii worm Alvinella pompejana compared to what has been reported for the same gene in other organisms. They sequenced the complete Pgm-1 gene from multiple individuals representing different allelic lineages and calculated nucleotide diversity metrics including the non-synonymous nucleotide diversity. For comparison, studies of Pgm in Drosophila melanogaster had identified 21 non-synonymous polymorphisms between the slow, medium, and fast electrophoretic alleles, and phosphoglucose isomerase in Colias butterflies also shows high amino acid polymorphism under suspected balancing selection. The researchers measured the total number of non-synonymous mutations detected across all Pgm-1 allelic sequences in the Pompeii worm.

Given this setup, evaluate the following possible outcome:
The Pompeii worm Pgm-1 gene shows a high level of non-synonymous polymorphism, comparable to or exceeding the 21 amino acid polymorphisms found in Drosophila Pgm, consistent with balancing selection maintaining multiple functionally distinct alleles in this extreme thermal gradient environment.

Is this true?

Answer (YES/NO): NO